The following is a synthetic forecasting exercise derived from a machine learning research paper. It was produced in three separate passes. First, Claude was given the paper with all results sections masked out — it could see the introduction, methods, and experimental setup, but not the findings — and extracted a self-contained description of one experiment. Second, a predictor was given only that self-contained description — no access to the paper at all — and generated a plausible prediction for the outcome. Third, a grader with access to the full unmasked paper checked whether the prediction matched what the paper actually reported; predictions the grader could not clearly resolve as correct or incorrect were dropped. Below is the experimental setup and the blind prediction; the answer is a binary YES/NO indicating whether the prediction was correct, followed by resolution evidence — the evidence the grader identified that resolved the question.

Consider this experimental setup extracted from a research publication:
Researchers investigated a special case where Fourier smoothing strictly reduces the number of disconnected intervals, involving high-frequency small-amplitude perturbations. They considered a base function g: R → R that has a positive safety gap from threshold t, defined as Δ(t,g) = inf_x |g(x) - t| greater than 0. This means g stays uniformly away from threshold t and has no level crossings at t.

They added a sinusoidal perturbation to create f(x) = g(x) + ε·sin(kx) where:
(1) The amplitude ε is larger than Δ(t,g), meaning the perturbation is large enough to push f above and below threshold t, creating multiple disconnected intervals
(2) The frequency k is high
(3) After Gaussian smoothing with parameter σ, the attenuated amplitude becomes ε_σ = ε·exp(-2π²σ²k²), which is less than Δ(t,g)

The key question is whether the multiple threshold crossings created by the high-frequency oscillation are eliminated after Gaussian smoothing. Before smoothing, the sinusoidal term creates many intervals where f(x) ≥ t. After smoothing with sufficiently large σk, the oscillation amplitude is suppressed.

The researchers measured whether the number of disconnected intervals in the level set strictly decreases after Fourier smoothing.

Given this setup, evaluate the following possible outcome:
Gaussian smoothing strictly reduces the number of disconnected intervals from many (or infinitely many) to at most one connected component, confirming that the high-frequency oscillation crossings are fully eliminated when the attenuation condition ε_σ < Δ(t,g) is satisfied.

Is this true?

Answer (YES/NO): YES